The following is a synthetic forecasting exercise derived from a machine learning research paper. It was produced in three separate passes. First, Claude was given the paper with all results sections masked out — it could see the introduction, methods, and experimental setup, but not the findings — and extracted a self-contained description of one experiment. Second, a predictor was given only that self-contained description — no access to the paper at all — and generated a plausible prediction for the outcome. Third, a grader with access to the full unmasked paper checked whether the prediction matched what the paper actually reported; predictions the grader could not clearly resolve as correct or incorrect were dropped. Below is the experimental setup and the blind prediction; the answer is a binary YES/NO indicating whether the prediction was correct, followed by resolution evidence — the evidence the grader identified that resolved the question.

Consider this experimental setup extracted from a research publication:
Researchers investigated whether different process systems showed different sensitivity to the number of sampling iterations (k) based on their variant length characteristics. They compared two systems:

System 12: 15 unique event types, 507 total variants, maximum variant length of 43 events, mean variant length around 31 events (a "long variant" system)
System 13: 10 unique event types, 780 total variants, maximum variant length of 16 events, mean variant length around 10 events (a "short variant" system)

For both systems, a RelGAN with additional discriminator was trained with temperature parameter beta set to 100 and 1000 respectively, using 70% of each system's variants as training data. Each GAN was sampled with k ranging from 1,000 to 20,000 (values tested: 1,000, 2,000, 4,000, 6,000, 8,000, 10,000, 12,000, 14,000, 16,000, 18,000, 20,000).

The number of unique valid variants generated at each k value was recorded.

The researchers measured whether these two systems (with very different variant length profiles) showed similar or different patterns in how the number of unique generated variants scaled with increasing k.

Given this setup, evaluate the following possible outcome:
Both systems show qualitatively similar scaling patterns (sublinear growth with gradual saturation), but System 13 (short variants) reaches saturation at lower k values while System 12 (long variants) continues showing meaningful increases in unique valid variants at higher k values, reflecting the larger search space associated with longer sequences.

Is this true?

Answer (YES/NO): NO